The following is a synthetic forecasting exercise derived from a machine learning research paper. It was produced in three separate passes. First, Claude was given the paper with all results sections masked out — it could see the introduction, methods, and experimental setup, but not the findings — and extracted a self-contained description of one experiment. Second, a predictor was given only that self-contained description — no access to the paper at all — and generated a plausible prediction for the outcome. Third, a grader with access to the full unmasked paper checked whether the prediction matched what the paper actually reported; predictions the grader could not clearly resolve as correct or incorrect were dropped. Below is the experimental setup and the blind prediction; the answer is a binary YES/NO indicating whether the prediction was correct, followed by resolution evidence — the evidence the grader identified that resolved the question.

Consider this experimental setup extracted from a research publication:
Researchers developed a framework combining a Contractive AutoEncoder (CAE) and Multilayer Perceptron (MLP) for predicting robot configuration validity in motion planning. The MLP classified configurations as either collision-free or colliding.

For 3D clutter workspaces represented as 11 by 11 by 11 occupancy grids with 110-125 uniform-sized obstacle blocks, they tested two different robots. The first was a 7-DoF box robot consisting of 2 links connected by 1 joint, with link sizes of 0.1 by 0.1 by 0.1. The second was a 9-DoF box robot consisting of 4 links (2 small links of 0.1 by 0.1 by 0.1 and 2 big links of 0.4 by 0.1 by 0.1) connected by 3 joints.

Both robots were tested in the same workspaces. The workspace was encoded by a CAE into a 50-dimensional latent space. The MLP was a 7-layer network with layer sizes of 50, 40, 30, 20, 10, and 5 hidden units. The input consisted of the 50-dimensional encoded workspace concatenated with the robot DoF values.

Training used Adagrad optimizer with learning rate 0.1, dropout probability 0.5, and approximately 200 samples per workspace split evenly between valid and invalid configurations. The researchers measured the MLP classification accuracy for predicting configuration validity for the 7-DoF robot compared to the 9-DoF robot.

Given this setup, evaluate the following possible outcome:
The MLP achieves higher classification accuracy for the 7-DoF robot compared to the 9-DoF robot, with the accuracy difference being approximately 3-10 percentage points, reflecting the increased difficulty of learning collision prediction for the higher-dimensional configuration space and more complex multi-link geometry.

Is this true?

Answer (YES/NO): NO